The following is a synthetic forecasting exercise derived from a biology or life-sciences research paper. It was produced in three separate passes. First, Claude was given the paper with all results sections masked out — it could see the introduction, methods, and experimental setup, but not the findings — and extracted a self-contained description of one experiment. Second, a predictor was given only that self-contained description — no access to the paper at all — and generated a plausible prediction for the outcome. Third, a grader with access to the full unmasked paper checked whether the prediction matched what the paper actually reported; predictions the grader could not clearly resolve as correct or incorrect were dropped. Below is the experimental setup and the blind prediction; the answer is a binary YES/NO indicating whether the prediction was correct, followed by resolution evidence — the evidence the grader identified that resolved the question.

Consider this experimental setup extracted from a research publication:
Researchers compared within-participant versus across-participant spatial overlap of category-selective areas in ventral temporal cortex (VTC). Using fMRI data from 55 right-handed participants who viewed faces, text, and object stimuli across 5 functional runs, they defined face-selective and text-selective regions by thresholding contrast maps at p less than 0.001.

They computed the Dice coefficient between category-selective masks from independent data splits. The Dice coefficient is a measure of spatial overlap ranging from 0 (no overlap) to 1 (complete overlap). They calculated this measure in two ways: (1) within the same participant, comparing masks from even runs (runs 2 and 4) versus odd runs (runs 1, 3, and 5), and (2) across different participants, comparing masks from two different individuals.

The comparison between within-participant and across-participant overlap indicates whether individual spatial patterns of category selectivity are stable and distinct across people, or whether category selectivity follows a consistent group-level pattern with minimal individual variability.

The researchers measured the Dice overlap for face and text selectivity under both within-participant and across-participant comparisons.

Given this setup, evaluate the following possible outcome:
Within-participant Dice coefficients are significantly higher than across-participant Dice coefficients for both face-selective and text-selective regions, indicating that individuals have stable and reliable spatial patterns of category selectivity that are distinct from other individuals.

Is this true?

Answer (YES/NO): YES